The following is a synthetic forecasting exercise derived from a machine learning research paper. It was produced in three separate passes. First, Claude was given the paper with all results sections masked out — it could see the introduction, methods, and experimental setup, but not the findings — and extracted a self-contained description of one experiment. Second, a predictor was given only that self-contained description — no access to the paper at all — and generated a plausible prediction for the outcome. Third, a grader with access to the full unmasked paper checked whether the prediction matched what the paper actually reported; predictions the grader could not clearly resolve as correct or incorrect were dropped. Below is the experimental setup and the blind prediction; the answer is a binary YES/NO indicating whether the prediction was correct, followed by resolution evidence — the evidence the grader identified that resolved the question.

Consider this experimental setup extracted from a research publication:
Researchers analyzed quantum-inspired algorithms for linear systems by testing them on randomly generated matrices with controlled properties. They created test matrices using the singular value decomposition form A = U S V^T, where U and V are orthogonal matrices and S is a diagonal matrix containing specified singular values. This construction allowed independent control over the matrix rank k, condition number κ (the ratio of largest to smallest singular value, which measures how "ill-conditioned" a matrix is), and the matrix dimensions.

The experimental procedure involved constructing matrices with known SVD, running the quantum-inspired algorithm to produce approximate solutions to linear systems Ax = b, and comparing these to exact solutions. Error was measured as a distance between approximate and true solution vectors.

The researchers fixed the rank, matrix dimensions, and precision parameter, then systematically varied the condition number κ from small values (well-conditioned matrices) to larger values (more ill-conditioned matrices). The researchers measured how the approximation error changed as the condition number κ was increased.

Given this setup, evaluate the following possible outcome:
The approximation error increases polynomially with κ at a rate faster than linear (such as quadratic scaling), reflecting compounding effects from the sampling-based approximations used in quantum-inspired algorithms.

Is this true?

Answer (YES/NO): NO